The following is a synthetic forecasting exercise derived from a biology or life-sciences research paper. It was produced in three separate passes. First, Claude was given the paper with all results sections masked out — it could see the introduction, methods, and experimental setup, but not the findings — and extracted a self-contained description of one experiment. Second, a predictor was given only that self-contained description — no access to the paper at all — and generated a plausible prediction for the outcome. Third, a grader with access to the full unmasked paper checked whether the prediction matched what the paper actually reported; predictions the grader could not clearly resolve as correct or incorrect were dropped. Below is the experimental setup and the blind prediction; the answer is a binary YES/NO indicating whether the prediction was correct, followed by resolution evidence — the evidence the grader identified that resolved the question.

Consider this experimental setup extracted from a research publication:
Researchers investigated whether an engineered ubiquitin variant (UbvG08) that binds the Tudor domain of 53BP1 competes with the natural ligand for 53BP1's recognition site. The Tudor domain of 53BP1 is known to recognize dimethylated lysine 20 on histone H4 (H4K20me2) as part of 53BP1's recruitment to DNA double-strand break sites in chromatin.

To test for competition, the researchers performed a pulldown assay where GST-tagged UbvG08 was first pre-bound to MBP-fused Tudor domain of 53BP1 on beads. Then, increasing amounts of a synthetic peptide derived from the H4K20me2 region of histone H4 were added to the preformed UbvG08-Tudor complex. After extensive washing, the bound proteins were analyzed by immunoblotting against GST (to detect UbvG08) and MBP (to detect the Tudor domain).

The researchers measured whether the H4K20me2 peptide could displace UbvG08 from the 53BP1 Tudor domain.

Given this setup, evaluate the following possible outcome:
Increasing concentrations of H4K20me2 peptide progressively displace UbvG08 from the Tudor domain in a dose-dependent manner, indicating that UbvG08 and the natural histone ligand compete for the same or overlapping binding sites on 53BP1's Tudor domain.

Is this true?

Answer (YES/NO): YES